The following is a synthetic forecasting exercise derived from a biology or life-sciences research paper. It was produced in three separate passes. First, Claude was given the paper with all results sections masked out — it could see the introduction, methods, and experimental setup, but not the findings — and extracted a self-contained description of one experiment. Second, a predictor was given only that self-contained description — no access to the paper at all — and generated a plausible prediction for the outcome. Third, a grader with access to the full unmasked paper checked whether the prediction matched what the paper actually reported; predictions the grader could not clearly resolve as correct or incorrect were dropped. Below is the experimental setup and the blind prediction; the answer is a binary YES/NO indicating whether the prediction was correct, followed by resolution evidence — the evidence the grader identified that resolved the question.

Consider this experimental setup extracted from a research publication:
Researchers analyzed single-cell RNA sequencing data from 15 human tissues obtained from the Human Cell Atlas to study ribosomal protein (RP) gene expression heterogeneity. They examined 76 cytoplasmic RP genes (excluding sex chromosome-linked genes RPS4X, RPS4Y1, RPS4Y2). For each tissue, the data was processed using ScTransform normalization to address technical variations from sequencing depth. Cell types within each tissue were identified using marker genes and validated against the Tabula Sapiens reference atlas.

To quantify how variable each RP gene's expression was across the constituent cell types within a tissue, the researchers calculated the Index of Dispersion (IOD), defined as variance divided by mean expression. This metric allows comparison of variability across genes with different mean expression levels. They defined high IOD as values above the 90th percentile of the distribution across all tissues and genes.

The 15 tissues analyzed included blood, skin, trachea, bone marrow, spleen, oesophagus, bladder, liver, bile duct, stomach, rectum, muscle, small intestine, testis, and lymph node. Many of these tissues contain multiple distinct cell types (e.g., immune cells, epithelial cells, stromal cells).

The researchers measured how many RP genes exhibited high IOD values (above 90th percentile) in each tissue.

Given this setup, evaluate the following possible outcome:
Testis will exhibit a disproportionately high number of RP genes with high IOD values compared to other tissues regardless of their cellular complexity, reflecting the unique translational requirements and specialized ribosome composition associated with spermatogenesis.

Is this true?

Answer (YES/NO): YES